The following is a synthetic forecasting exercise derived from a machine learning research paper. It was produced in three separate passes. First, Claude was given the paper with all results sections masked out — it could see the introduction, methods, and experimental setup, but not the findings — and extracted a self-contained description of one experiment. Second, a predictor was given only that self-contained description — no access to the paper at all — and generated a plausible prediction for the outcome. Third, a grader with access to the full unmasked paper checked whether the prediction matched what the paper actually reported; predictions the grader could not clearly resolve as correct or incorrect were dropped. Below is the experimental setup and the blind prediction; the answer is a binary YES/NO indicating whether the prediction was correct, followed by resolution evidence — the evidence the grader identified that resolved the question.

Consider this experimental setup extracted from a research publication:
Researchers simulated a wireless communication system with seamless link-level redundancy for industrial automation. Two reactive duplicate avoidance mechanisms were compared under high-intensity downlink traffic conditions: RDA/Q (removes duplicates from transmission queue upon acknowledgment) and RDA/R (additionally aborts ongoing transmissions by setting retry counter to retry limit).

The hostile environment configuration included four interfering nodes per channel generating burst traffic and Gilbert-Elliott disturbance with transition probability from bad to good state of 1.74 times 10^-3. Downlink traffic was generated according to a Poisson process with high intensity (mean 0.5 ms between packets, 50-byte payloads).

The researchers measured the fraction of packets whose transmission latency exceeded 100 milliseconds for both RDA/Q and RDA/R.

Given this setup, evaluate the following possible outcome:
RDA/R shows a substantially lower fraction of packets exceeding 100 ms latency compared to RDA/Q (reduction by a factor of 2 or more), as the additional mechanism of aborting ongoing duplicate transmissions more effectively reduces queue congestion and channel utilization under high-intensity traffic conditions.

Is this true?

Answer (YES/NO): YES